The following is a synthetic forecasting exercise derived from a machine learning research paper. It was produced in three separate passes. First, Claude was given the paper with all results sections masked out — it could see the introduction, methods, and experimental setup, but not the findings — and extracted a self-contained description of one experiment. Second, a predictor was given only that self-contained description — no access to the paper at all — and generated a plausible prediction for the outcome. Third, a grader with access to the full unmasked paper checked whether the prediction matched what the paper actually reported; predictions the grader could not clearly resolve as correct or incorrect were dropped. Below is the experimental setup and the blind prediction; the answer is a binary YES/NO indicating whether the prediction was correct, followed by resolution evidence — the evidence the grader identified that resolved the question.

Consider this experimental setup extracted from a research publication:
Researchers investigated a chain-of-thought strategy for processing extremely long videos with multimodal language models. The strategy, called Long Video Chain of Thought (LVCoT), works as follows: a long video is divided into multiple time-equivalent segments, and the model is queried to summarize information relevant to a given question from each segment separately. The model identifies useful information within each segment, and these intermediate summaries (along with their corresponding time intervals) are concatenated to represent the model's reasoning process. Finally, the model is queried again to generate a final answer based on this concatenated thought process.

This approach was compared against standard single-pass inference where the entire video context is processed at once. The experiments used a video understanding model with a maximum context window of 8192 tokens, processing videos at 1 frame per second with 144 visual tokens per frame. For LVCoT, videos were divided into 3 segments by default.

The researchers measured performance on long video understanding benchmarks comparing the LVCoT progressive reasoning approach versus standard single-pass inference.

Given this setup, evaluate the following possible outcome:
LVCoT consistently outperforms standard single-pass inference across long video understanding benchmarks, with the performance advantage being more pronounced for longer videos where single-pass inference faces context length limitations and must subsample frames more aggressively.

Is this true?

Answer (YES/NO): YES